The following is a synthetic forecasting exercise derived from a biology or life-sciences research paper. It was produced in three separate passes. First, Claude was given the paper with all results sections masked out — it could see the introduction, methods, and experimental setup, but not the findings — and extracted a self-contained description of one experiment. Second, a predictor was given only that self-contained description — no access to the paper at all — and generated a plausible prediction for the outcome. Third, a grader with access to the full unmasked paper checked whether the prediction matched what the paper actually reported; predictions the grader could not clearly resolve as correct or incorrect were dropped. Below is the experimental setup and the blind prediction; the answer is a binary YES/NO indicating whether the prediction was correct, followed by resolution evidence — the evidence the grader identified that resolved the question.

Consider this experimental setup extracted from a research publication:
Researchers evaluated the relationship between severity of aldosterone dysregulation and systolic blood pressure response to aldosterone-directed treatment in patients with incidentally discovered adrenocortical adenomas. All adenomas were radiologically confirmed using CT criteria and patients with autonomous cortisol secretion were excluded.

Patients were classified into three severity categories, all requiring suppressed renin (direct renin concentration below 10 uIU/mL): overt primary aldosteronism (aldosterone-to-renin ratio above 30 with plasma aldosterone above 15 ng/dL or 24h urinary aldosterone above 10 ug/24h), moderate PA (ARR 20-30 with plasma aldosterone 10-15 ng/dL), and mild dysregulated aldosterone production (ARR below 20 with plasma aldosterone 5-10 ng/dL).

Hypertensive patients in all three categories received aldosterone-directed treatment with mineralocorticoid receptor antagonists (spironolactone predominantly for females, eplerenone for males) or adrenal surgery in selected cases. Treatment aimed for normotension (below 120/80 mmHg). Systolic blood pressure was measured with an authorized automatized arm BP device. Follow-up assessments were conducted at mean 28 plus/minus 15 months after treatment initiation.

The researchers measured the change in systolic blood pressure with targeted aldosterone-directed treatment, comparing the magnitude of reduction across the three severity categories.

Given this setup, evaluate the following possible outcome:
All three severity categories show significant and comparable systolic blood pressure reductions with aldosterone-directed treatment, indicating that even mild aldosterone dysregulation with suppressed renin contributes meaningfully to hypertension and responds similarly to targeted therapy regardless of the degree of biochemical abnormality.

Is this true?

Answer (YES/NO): NO